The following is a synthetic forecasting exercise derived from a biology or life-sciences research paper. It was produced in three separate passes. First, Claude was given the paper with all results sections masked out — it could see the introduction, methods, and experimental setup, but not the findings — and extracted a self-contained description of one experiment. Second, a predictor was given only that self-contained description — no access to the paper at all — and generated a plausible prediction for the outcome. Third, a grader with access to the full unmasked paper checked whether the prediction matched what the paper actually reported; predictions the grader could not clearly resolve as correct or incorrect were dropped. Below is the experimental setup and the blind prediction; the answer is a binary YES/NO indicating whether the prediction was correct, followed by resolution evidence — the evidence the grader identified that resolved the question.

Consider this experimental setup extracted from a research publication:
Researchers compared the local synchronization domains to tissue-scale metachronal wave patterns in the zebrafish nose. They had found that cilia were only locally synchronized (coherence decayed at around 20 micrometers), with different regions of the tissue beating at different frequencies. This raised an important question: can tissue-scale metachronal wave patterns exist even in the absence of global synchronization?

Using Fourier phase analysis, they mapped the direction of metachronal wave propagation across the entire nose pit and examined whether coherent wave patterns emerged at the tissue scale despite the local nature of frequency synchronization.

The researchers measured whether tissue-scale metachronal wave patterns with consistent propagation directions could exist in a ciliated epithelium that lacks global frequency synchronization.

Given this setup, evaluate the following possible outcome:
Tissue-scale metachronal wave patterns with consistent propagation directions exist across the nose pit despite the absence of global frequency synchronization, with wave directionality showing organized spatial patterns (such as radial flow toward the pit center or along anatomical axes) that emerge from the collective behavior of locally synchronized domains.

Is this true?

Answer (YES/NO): YES